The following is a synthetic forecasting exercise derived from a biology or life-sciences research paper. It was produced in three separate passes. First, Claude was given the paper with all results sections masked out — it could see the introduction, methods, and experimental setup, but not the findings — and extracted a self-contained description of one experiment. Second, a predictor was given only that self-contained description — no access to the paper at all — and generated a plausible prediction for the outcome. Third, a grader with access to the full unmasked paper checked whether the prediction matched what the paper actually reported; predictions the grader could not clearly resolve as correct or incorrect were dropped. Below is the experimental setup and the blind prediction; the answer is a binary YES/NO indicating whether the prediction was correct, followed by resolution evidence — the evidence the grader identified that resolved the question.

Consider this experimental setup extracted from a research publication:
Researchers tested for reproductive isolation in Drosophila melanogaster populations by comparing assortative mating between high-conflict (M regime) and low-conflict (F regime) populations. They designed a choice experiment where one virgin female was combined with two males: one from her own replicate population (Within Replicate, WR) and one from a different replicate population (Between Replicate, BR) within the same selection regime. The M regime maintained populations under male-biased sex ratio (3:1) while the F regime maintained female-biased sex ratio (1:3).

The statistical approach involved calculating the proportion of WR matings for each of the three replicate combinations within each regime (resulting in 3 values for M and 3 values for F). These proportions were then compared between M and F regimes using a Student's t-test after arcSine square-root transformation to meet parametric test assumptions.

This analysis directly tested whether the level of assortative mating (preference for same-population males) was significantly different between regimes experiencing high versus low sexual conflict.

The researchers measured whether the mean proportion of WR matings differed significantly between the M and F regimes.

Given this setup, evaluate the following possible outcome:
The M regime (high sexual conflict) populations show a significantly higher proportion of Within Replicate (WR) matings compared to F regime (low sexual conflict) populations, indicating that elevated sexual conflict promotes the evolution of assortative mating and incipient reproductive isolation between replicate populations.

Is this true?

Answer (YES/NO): YES